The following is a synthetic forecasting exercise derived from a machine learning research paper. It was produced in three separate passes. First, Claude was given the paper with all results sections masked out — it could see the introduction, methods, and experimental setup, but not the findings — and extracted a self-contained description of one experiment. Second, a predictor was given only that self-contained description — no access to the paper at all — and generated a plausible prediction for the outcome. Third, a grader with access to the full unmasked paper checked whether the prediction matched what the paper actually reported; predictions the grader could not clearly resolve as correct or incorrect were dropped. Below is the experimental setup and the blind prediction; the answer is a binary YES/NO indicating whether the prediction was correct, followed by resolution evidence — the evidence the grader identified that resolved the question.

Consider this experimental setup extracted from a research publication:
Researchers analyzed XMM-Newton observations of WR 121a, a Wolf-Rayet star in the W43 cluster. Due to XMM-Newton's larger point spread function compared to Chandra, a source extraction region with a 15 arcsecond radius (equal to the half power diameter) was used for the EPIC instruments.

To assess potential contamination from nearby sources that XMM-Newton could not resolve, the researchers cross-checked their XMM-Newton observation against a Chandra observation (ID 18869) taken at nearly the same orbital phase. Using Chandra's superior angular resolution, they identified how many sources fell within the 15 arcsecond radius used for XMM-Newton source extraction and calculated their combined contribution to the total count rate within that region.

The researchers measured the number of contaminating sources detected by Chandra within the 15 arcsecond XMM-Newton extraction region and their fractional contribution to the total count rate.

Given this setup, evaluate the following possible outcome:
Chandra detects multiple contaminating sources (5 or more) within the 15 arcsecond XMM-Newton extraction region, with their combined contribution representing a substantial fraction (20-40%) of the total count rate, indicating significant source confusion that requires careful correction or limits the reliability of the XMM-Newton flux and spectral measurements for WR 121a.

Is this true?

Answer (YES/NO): NO